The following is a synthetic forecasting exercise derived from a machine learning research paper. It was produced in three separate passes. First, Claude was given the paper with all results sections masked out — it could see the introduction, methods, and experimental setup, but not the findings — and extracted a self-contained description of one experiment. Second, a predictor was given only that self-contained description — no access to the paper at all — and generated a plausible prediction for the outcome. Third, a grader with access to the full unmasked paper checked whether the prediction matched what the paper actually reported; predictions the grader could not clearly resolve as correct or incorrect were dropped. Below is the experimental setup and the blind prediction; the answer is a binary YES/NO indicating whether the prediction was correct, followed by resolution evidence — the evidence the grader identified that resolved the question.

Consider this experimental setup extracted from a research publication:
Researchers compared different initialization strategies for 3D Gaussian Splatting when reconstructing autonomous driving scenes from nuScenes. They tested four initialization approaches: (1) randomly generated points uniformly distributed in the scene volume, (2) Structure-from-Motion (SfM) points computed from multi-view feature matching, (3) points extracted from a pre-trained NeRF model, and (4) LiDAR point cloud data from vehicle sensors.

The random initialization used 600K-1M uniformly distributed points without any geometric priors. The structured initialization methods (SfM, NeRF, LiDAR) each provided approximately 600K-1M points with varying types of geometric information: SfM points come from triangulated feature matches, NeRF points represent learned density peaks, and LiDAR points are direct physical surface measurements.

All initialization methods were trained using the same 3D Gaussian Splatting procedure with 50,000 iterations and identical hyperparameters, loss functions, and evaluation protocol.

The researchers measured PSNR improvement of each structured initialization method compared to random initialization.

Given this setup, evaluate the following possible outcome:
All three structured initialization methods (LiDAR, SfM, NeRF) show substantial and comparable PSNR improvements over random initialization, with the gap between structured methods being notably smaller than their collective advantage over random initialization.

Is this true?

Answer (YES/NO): YES